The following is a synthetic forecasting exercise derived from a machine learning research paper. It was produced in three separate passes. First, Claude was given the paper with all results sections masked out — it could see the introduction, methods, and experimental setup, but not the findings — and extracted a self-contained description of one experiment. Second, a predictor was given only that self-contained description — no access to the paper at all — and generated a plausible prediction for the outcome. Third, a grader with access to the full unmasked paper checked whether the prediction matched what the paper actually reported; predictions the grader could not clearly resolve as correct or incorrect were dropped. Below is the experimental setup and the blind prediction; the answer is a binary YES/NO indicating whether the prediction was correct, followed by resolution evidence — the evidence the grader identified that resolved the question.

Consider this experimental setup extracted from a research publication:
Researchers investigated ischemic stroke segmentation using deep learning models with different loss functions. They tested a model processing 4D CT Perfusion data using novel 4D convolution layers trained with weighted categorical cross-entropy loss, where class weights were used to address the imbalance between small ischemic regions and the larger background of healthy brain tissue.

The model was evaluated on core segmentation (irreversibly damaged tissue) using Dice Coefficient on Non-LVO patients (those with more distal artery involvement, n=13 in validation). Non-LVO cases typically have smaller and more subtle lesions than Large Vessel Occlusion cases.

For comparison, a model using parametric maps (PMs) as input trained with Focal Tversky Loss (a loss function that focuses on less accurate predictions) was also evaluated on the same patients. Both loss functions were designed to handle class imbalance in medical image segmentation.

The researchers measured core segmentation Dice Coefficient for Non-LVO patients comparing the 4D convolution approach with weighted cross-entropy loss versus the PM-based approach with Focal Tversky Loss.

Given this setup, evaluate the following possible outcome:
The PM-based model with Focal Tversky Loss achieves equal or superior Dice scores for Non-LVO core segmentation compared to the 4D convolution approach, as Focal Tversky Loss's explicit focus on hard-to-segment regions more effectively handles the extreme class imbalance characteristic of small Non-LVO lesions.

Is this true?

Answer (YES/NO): YES